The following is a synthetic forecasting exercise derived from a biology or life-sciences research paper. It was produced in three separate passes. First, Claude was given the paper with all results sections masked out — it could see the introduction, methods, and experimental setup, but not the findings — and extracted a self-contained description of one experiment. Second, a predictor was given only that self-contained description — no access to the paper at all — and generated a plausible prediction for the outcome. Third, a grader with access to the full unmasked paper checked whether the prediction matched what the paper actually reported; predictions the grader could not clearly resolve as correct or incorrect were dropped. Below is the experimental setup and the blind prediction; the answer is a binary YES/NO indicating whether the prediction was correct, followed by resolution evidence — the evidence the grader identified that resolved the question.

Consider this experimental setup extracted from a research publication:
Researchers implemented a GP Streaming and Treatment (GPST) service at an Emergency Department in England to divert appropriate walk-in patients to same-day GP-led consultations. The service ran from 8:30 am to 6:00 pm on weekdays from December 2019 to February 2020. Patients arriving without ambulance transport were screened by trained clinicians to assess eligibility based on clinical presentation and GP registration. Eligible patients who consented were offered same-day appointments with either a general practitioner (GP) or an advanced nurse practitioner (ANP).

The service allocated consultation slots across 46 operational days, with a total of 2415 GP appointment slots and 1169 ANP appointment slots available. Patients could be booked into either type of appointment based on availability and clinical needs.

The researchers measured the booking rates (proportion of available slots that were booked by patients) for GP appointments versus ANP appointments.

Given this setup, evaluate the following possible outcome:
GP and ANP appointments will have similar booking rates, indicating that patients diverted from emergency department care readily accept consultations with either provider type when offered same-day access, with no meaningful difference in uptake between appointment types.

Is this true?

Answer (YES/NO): NO